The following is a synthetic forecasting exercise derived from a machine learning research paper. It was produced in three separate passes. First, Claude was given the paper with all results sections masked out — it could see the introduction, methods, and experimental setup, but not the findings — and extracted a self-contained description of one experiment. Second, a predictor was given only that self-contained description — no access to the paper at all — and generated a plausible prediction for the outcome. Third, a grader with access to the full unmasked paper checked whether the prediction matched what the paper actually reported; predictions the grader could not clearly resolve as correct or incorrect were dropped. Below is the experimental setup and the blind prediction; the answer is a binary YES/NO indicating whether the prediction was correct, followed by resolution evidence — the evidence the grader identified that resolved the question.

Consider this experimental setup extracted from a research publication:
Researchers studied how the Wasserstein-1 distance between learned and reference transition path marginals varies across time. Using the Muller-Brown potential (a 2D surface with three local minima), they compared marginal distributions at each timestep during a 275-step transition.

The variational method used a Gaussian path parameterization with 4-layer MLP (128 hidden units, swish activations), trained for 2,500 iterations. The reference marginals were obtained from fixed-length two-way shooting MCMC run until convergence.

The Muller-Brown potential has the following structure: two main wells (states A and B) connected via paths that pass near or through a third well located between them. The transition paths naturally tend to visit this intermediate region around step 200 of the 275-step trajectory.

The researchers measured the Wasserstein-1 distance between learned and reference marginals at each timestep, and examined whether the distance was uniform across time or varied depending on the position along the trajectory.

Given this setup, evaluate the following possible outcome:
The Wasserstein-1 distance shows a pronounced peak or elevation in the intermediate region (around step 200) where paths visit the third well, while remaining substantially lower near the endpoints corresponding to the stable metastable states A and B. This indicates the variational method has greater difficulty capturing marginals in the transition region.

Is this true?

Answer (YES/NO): NO